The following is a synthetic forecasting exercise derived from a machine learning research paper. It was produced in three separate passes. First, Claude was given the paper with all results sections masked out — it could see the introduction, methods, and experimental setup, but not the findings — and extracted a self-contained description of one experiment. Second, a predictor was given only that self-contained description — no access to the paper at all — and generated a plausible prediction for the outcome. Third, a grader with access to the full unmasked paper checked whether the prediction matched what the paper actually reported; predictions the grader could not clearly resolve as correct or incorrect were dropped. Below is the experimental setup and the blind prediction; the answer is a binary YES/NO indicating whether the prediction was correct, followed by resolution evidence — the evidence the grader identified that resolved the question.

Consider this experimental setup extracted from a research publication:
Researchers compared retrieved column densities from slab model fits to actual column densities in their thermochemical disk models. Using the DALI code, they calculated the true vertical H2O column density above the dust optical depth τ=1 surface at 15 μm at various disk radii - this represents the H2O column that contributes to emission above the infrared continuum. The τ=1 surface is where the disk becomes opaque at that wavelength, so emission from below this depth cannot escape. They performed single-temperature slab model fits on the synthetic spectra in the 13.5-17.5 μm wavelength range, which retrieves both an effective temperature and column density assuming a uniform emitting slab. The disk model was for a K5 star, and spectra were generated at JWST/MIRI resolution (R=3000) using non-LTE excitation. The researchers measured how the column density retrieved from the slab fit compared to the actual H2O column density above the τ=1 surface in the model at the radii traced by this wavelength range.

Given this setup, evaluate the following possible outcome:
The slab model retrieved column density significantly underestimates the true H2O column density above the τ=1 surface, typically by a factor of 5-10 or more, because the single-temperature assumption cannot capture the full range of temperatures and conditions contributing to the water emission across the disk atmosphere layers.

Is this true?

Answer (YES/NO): NO